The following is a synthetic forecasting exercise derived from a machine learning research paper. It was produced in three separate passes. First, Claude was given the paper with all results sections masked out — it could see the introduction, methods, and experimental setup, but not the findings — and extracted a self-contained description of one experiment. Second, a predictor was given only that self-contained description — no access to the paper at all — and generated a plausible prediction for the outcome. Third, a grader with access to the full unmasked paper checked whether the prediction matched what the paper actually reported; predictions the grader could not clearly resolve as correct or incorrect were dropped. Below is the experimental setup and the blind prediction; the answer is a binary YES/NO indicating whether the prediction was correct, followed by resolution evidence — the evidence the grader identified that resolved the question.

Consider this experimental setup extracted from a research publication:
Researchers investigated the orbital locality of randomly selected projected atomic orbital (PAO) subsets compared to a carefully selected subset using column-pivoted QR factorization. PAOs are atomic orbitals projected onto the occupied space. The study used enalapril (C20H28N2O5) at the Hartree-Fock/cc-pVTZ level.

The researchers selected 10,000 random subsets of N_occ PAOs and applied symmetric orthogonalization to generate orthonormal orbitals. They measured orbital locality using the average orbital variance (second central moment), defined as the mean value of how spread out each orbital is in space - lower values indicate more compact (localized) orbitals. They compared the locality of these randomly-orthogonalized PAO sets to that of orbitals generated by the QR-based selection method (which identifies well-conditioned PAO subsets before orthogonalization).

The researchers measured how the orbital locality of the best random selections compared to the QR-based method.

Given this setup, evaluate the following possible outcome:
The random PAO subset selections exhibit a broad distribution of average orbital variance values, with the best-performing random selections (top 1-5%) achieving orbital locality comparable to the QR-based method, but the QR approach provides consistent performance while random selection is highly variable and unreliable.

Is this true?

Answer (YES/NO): NO